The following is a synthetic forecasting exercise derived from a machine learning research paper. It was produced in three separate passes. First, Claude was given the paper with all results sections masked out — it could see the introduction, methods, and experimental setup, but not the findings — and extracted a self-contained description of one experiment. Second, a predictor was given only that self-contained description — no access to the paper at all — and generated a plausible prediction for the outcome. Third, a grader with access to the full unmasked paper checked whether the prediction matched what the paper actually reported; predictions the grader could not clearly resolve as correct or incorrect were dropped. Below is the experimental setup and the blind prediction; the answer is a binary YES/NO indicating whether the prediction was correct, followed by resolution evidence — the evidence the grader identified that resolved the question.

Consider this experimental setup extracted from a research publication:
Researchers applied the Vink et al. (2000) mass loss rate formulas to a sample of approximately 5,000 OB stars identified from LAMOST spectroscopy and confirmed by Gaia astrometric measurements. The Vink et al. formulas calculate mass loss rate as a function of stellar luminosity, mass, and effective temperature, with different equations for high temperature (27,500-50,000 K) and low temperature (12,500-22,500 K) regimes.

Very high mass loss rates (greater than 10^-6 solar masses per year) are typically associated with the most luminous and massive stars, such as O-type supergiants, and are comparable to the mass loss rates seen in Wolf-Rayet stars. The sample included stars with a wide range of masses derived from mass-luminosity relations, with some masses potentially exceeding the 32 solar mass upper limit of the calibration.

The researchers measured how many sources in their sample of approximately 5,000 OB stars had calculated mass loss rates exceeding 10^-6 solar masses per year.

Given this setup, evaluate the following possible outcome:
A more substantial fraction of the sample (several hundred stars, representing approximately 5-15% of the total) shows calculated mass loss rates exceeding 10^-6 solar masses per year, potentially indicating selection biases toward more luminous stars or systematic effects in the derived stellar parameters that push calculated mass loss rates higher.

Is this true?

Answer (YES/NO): NO